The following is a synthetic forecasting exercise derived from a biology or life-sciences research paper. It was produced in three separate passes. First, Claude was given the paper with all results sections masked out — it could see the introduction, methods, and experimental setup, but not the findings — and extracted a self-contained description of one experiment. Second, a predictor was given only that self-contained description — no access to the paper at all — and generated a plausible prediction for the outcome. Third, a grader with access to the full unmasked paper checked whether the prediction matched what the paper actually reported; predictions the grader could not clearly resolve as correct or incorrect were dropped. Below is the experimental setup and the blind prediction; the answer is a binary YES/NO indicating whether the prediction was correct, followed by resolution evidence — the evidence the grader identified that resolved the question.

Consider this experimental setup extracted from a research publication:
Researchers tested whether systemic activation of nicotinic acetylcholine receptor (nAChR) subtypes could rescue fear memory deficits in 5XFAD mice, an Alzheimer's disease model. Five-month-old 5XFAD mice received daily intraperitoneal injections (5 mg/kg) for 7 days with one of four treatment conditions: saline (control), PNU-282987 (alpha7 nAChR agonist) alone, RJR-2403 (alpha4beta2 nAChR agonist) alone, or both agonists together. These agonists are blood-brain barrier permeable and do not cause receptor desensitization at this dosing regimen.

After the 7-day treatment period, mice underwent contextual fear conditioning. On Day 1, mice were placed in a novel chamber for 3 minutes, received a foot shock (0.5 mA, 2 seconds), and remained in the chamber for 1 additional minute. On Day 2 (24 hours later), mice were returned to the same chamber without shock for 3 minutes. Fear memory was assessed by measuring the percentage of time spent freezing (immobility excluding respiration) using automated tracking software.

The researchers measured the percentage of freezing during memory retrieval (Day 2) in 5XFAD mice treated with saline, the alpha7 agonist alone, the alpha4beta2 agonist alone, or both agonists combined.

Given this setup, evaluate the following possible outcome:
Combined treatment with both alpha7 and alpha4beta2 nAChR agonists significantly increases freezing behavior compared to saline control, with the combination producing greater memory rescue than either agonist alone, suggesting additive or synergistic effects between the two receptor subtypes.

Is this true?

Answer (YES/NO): YES